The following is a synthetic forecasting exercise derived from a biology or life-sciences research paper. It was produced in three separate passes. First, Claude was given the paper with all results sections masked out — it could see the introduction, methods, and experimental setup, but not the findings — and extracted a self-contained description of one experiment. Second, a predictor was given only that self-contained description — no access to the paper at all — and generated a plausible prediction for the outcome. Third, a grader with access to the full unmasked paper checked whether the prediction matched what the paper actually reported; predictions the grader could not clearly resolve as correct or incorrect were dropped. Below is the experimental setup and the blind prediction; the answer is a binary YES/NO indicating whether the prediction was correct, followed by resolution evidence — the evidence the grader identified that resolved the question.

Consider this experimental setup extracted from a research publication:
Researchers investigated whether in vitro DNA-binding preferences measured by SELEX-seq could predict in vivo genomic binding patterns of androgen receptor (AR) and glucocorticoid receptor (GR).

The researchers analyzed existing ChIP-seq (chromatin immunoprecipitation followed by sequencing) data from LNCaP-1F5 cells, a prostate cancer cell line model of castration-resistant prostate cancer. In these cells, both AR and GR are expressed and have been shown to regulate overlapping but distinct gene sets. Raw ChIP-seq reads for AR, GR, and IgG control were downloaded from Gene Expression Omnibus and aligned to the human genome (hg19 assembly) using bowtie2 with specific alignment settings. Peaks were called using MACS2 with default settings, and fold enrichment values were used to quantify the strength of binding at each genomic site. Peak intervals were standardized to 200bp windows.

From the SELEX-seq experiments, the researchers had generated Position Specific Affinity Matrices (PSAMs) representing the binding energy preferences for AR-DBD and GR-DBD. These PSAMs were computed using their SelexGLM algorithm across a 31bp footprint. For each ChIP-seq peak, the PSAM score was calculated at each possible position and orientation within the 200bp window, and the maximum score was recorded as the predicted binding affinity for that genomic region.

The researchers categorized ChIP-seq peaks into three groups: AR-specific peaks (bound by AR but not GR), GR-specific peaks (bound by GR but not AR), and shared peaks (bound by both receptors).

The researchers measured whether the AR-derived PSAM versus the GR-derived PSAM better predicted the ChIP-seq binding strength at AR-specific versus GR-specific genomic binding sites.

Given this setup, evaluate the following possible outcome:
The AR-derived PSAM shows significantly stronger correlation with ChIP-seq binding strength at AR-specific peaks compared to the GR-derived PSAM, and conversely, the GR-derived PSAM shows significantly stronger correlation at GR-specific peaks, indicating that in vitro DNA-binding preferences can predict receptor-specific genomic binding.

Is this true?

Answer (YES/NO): NO